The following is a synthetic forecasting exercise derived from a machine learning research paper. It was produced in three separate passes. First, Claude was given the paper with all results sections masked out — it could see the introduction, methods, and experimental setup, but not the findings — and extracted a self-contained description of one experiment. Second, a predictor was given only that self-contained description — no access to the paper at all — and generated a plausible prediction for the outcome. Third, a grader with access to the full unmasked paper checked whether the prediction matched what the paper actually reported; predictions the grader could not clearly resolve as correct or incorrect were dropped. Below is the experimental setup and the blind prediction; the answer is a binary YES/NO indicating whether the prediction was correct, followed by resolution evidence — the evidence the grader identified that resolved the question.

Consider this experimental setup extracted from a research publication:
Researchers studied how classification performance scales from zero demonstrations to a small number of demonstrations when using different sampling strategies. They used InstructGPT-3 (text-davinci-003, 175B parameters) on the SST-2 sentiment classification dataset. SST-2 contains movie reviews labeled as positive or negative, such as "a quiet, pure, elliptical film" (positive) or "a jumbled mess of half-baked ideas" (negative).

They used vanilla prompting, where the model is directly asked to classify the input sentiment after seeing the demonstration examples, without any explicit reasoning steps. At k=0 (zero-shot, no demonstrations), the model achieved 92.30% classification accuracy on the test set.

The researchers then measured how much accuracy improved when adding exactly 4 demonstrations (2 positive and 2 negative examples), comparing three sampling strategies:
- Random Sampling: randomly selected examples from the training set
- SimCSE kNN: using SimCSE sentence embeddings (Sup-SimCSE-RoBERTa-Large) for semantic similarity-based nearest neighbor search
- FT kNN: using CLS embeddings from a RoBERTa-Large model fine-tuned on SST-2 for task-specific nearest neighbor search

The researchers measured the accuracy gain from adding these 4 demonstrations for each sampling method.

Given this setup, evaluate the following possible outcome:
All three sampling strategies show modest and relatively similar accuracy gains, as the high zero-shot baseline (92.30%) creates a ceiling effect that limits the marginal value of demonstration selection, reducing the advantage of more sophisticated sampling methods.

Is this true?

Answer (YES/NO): YES